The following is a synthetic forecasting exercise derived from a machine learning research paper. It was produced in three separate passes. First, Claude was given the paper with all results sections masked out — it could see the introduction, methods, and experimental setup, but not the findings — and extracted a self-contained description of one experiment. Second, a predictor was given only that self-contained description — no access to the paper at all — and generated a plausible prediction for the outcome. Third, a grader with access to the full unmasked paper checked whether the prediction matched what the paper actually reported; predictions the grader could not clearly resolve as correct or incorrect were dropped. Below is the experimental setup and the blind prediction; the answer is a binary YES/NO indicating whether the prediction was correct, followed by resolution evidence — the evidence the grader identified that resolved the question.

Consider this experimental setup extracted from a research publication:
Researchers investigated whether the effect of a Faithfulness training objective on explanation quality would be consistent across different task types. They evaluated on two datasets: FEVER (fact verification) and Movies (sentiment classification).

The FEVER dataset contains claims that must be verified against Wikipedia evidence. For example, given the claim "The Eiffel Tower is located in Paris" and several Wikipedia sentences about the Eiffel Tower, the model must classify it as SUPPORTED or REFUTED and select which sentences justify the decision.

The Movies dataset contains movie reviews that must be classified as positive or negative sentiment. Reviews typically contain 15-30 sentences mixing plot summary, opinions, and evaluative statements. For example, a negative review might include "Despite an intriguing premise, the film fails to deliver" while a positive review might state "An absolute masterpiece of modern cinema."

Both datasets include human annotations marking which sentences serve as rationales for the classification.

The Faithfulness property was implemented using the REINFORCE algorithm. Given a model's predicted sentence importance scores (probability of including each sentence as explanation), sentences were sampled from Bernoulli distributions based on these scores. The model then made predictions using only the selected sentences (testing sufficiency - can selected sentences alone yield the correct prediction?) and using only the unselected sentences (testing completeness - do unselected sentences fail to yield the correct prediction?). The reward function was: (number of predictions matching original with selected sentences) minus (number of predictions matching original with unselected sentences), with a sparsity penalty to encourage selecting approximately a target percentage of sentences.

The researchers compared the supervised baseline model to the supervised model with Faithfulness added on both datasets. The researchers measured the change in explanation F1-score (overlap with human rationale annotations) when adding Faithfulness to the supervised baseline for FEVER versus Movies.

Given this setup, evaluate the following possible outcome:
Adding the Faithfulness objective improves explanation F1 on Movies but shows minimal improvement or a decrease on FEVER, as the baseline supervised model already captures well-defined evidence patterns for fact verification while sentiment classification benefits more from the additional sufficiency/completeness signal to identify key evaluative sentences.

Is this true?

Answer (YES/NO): YES